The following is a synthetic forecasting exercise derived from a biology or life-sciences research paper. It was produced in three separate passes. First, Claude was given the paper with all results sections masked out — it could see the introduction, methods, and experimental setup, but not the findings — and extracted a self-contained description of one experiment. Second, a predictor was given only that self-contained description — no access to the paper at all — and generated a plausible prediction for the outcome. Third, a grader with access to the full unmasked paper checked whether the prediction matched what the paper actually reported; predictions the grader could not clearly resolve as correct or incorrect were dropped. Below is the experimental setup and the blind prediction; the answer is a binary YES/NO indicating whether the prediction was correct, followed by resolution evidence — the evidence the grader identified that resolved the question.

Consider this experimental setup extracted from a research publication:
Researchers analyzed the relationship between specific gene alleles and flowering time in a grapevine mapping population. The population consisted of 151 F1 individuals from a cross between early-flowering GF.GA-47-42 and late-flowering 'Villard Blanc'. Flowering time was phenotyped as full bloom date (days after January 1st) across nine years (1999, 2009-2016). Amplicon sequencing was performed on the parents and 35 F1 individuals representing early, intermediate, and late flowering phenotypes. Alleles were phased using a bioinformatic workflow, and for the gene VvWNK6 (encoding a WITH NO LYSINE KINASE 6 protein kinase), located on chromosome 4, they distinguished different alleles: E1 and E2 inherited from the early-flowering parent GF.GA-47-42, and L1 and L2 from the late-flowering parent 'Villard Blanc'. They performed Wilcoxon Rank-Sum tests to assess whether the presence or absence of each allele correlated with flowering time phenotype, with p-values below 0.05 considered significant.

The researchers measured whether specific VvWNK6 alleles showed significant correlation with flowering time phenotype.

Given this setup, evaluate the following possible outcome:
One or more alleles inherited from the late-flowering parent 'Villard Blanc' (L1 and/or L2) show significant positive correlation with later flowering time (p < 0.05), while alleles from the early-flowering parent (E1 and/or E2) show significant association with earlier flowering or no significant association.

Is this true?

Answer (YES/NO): NO